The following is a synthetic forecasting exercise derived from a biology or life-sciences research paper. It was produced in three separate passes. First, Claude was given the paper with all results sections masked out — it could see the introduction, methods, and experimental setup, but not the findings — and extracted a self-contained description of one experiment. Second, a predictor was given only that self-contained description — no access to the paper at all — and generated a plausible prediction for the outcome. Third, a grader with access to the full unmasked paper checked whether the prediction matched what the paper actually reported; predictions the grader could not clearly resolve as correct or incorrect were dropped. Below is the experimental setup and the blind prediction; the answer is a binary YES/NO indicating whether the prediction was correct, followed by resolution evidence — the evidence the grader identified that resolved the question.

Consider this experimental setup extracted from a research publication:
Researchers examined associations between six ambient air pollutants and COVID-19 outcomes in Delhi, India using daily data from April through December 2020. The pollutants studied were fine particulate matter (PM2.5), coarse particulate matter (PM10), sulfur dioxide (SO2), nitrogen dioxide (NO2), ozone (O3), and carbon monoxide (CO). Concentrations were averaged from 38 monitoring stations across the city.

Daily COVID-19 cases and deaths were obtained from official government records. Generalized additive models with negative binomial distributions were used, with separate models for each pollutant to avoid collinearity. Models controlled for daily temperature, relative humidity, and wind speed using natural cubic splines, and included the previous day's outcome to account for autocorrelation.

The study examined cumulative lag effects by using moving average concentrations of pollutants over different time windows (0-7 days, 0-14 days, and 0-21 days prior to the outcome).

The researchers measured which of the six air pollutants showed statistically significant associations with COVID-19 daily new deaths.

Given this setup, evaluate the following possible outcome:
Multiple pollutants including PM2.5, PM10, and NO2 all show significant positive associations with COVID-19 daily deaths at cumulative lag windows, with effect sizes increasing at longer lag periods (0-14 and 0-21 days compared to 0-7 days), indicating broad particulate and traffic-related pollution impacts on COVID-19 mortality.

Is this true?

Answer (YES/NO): YES